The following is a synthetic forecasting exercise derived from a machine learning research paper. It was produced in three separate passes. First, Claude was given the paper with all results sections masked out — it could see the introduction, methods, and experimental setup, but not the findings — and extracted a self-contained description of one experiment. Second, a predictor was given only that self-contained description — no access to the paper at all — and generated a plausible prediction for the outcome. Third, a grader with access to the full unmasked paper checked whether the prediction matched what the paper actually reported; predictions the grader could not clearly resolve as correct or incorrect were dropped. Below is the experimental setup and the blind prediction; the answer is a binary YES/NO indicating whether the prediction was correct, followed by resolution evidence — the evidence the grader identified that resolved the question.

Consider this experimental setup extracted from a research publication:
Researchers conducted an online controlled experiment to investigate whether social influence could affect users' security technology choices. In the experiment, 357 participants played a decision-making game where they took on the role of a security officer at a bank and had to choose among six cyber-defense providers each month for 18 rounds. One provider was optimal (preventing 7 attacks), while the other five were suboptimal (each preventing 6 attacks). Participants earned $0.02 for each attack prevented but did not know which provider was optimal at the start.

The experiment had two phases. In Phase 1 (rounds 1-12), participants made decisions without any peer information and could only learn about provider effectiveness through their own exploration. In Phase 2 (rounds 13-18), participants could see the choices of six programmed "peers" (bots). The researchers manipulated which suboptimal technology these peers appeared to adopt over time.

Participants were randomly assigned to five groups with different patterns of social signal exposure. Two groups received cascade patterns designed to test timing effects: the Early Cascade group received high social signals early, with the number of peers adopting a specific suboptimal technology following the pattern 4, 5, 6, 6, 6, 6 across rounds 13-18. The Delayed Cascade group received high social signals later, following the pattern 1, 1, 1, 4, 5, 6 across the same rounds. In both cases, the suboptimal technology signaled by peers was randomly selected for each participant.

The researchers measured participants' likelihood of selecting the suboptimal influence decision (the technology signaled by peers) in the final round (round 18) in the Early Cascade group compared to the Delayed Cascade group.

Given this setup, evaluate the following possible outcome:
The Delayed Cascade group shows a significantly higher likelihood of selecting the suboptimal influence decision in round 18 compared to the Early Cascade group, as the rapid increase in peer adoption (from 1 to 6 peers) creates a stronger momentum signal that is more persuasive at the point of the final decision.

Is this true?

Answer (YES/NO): NO